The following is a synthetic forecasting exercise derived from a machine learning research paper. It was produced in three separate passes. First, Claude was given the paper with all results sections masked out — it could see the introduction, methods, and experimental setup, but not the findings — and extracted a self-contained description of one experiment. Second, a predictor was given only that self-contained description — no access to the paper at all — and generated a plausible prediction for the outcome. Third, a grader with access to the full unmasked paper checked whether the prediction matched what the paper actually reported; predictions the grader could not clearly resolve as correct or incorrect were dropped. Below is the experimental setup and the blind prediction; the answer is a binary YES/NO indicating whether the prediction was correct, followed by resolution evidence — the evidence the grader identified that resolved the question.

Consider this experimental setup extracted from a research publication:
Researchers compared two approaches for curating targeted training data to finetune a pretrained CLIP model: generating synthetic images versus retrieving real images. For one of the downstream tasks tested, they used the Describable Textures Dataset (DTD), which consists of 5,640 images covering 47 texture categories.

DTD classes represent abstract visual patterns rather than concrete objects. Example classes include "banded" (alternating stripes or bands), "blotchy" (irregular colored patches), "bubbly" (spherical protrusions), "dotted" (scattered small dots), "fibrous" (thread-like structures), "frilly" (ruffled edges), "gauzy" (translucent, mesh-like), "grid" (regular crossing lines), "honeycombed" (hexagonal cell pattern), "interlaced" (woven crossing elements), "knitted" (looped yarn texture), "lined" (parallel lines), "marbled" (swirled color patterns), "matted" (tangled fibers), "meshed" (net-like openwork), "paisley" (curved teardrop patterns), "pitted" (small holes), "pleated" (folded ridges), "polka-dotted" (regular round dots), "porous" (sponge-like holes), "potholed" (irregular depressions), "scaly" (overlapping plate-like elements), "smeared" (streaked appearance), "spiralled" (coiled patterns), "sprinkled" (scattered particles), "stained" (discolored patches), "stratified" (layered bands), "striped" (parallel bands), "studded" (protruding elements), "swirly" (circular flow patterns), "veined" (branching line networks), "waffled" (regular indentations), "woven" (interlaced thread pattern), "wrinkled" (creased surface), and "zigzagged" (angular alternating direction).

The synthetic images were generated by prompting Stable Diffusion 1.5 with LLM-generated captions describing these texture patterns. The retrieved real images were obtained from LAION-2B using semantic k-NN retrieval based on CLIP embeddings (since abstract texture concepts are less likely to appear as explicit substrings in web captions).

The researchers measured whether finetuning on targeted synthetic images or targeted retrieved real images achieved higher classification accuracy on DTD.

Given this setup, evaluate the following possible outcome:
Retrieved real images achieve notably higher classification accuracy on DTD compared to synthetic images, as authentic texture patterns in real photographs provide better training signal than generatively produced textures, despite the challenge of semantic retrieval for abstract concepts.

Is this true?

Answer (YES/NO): NO